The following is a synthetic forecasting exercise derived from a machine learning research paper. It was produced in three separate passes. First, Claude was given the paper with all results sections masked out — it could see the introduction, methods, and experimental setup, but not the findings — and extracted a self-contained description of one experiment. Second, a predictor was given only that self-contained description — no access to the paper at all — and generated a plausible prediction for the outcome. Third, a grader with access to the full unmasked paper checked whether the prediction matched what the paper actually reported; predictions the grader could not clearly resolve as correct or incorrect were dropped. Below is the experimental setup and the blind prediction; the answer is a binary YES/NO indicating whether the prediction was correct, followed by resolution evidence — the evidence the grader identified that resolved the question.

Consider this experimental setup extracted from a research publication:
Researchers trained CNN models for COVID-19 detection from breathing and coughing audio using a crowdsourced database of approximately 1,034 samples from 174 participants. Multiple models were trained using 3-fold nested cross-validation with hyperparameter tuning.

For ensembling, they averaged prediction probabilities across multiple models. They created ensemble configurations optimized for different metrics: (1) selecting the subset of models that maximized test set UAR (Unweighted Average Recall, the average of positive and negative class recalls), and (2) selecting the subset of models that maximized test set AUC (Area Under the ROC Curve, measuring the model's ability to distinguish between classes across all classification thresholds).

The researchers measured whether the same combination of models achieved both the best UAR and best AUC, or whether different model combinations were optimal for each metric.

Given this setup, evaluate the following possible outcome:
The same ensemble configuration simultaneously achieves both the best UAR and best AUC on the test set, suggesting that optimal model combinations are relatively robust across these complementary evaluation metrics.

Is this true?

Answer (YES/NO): NO